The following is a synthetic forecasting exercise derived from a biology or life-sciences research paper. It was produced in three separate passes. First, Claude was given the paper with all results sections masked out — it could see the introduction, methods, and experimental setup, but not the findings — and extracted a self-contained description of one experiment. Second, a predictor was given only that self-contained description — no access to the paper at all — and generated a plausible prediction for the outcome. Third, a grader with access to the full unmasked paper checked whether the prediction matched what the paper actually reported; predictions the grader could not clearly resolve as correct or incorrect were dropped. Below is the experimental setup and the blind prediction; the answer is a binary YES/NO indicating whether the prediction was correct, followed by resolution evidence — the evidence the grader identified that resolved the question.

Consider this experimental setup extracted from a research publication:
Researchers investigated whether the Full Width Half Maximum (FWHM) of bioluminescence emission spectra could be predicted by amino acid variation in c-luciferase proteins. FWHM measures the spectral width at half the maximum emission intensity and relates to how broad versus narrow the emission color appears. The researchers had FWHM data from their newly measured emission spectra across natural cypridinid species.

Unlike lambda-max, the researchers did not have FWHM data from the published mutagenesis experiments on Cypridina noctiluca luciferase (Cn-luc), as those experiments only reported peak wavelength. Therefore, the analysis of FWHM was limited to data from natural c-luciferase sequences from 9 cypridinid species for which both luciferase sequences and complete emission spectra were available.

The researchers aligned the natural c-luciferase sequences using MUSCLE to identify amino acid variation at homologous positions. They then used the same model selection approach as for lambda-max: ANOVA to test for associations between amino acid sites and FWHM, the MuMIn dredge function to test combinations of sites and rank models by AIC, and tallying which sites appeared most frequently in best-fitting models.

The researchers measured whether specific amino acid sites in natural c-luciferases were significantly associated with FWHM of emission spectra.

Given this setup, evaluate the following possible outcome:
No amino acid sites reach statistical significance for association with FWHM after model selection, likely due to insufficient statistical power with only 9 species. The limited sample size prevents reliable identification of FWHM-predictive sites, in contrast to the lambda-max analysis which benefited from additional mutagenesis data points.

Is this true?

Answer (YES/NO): NO